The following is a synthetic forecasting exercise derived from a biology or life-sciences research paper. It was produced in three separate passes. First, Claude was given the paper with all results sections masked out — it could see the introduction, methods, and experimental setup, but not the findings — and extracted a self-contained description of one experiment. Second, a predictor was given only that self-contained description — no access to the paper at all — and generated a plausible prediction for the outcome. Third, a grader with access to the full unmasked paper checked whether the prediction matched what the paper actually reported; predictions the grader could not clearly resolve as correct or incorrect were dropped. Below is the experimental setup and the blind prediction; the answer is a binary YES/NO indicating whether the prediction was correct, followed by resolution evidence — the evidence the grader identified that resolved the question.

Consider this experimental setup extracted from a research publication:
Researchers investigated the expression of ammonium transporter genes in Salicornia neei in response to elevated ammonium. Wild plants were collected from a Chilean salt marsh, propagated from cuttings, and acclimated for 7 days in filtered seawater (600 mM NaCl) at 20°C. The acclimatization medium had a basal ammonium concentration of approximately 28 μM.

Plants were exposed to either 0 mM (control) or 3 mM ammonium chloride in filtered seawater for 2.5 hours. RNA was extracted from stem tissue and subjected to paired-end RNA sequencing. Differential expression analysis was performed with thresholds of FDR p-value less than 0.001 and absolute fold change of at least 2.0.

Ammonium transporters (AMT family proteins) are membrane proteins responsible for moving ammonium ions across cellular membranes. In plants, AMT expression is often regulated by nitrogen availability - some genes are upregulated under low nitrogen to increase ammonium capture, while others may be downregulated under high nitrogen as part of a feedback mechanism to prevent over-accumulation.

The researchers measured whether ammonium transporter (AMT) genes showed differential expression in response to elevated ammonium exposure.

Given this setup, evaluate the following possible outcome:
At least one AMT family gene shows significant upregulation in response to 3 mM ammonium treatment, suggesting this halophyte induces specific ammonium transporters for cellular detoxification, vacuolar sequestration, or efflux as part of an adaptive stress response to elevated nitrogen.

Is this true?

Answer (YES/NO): YES